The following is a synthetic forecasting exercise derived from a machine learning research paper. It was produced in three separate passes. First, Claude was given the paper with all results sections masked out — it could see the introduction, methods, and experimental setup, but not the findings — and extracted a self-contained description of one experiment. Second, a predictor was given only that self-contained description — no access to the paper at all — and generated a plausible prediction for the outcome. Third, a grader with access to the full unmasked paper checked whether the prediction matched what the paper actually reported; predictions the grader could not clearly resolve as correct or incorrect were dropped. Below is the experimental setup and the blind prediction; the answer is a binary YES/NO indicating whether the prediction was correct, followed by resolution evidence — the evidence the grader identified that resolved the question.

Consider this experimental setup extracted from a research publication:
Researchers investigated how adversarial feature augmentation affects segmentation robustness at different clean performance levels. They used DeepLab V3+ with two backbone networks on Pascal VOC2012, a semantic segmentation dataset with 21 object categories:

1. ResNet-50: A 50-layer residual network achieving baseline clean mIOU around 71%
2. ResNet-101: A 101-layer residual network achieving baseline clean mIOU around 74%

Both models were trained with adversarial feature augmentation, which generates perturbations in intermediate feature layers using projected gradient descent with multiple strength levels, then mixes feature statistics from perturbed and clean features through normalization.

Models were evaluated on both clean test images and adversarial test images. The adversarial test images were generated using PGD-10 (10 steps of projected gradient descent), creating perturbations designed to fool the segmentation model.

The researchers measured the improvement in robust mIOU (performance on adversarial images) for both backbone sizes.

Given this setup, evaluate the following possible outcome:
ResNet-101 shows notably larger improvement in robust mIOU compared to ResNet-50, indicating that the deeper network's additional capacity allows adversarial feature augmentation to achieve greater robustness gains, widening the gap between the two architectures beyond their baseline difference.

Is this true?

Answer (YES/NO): NO